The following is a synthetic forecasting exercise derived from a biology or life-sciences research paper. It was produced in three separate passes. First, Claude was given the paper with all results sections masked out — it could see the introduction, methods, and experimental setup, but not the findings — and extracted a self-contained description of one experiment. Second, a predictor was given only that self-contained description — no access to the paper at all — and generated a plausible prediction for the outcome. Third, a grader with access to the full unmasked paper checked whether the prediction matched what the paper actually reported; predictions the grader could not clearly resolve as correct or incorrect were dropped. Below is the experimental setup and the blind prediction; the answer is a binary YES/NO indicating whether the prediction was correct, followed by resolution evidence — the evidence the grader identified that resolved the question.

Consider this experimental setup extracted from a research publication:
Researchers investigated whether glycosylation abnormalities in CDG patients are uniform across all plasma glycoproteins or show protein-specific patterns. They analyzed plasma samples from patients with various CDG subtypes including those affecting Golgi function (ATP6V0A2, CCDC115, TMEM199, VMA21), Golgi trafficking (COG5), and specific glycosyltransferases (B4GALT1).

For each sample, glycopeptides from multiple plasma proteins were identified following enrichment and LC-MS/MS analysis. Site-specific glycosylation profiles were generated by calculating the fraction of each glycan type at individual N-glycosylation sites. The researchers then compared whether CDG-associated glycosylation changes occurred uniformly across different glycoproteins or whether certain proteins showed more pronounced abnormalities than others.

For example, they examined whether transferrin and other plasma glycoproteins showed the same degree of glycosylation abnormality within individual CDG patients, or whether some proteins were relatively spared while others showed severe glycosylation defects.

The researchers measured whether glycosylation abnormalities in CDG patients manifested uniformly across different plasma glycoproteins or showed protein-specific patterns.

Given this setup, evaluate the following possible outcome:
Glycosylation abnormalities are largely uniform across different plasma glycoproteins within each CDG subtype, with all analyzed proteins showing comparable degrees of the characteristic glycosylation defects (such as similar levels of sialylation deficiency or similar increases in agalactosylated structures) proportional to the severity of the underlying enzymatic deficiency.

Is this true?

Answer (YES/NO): NO